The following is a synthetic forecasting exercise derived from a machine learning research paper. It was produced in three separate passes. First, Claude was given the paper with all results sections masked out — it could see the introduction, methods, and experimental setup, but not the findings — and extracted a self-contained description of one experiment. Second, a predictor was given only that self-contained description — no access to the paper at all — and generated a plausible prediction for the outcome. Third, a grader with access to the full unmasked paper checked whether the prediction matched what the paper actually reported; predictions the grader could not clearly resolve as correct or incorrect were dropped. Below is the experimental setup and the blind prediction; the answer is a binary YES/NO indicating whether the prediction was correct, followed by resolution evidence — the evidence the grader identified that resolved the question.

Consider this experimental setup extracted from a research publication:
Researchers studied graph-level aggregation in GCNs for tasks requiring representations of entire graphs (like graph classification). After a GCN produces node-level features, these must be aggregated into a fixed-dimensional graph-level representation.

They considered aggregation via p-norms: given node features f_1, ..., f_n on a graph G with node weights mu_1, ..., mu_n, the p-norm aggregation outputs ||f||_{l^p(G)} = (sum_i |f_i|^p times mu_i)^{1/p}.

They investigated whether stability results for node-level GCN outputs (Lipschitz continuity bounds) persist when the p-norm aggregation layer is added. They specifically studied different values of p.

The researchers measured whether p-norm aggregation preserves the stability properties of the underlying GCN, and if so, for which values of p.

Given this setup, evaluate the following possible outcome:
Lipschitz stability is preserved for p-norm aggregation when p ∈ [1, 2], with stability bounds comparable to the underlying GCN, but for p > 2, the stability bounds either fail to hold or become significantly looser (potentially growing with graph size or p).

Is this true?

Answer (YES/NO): NO